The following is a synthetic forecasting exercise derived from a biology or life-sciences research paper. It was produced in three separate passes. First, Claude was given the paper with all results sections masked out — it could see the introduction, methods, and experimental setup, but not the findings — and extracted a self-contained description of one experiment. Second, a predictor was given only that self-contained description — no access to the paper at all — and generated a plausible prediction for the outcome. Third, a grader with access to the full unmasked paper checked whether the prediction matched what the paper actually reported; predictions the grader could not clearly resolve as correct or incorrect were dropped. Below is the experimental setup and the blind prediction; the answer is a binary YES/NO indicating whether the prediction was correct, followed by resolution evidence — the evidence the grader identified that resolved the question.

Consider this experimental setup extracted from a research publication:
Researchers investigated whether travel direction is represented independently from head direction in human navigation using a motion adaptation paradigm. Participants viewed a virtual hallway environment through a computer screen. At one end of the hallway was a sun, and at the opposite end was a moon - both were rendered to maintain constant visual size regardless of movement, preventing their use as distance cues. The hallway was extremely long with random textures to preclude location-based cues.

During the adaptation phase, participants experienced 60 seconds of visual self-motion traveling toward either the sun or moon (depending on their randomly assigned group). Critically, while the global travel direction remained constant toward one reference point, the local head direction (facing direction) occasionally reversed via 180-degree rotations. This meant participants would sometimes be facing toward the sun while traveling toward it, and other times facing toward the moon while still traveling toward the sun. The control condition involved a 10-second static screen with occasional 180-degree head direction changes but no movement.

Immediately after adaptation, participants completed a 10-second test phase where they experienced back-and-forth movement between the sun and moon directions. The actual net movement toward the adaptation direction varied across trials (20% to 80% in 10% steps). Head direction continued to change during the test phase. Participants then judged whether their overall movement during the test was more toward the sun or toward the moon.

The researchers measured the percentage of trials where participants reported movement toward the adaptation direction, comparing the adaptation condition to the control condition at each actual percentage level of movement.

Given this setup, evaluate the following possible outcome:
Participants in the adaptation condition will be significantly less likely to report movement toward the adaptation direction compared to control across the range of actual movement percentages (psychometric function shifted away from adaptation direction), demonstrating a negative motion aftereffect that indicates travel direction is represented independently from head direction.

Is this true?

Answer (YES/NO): NO